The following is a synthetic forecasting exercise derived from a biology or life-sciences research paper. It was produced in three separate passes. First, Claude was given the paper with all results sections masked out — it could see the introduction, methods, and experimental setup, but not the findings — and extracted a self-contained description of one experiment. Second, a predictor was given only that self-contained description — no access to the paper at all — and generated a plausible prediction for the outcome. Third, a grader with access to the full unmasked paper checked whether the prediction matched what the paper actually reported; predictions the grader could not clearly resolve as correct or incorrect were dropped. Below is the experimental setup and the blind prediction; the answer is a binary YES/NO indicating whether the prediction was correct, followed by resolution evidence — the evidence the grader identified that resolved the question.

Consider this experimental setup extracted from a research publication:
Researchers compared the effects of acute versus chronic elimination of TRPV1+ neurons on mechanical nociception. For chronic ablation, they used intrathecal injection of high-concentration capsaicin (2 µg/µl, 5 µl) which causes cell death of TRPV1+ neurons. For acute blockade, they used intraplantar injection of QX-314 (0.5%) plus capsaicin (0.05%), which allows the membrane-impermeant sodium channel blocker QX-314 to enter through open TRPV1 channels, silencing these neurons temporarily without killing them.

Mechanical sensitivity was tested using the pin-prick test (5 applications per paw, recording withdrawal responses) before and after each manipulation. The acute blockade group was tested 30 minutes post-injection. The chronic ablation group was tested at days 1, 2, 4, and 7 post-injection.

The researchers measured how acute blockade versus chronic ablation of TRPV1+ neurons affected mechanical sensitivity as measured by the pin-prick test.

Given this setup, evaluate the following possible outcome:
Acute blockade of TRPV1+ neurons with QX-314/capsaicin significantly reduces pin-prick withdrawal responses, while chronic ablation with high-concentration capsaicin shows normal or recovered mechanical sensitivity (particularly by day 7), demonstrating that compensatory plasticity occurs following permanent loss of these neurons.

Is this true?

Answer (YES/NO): YES